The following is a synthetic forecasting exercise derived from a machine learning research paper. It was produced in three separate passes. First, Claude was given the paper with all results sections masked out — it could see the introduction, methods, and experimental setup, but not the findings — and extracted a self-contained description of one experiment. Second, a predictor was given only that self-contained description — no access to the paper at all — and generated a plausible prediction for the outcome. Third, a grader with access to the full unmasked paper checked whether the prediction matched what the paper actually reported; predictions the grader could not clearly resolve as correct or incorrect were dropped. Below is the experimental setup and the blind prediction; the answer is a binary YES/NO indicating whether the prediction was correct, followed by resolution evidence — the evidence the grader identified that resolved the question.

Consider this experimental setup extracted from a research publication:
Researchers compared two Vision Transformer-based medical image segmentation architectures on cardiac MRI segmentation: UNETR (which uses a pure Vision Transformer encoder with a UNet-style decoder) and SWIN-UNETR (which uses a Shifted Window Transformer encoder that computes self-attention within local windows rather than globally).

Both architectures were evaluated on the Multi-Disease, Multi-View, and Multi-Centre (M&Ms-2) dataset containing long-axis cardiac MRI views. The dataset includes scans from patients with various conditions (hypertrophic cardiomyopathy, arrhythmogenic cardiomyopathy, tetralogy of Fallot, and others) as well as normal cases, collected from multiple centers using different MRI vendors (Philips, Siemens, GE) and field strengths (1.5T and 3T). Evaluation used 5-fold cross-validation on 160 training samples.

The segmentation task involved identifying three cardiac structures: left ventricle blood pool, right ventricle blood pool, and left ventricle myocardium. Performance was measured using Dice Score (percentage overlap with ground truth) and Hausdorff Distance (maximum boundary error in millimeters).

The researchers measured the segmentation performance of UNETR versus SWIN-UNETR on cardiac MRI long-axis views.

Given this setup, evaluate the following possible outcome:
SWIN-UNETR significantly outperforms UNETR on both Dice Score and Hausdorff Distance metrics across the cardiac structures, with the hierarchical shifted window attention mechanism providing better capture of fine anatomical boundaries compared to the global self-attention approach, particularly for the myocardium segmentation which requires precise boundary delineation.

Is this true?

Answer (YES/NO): NO